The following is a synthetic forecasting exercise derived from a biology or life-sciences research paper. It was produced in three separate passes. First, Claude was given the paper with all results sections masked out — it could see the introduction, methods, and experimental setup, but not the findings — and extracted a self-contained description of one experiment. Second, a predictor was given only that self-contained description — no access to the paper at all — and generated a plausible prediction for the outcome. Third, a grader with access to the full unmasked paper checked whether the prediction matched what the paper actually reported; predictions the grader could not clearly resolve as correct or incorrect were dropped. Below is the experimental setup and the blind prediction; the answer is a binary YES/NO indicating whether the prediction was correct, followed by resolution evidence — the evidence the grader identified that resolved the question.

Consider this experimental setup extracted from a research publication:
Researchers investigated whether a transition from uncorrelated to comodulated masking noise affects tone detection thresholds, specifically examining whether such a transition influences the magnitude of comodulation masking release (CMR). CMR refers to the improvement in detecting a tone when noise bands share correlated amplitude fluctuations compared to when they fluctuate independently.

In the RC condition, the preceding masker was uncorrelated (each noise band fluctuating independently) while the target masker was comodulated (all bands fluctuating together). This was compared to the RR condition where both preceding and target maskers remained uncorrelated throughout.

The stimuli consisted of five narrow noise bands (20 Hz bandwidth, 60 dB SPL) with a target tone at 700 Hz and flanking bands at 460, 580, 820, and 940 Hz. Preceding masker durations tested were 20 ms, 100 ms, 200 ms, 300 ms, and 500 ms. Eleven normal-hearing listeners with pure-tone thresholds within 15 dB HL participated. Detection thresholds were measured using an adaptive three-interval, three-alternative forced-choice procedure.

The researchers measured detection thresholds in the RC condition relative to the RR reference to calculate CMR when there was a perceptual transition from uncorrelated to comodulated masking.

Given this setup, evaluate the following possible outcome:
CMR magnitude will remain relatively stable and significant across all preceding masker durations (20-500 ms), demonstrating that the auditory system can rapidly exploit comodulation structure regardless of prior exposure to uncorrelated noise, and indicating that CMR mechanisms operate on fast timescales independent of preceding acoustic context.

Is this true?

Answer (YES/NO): NO